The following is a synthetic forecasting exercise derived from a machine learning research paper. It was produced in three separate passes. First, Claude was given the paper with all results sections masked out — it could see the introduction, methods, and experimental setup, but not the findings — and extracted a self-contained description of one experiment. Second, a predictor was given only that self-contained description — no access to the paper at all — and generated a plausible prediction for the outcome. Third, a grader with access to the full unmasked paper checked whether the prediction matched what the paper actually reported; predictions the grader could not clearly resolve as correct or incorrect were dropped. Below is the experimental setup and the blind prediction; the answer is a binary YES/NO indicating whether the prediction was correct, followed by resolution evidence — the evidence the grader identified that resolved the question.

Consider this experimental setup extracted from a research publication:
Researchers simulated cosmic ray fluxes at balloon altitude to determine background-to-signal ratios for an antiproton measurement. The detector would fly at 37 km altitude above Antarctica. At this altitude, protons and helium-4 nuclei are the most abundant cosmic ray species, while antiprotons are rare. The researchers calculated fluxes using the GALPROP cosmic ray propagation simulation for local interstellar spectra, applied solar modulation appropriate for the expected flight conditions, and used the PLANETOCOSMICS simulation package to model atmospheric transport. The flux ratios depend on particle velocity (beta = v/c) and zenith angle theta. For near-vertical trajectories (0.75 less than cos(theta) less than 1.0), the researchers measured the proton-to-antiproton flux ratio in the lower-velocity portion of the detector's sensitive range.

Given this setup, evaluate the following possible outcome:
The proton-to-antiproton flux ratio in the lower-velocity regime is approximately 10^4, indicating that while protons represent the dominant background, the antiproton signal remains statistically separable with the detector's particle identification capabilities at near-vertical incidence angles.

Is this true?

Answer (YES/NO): NO